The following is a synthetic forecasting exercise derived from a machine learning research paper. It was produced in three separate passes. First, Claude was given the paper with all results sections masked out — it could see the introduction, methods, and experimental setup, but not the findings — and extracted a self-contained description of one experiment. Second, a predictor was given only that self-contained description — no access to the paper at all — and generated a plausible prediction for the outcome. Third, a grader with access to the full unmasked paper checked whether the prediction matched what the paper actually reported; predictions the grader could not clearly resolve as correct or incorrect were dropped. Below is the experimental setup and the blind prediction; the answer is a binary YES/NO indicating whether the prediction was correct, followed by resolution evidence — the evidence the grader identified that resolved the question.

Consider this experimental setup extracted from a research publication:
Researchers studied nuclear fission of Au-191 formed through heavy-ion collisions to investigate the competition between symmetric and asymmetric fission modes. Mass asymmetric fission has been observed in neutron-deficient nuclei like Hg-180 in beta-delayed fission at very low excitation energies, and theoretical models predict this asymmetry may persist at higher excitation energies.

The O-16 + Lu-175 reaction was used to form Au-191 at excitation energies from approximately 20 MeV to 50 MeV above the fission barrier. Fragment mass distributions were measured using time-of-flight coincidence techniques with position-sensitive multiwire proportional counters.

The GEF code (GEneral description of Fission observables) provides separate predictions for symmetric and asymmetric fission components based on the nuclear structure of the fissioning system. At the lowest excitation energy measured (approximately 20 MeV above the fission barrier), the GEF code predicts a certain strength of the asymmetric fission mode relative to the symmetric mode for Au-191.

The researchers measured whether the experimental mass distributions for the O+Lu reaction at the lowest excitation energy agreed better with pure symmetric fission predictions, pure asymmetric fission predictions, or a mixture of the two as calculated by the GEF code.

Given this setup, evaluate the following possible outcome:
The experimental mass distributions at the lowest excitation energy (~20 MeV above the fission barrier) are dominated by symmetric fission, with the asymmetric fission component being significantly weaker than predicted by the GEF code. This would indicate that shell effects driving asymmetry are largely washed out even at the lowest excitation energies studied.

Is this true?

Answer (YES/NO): NO